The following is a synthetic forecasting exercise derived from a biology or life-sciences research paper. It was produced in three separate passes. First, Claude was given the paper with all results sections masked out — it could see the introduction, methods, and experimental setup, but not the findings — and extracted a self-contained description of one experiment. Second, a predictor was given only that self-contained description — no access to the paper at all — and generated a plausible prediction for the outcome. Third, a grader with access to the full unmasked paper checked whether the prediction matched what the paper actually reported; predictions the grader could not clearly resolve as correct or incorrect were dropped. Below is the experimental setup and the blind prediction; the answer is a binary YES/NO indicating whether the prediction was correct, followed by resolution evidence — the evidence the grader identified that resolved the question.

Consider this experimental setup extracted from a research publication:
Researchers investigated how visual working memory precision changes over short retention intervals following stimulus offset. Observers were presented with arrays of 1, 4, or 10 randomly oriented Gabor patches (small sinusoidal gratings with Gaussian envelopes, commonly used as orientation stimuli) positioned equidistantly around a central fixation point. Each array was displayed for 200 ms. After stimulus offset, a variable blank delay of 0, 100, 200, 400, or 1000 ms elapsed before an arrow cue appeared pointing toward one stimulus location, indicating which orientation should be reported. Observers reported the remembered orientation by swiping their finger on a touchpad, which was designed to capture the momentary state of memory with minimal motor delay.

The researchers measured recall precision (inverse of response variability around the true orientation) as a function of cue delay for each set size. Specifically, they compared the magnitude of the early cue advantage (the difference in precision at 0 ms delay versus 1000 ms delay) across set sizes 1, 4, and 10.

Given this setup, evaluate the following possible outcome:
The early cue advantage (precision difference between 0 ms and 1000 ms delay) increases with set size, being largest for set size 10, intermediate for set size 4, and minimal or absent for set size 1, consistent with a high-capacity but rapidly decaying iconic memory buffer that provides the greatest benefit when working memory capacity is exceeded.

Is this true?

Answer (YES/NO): NO